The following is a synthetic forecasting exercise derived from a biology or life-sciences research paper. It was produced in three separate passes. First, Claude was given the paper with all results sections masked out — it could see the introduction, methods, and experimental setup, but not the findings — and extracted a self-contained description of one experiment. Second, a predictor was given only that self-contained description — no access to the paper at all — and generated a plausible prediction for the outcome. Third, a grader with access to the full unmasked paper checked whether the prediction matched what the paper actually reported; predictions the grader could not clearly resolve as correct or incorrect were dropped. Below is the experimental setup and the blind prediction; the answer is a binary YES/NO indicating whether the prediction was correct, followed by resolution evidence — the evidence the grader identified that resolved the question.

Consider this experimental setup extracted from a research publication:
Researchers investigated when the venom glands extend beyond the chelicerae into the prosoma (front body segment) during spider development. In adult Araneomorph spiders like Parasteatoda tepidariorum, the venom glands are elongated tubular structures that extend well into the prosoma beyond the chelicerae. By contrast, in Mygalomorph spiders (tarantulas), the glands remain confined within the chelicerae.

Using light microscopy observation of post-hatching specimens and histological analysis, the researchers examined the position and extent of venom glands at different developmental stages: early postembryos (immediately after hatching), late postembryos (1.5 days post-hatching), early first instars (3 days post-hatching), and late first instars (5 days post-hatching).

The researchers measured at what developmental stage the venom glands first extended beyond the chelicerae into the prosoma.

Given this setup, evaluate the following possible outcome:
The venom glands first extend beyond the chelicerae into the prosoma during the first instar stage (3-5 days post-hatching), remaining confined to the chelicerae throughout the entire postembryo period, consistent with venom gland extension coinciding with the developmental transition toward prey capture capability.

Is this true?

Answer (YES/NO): YES